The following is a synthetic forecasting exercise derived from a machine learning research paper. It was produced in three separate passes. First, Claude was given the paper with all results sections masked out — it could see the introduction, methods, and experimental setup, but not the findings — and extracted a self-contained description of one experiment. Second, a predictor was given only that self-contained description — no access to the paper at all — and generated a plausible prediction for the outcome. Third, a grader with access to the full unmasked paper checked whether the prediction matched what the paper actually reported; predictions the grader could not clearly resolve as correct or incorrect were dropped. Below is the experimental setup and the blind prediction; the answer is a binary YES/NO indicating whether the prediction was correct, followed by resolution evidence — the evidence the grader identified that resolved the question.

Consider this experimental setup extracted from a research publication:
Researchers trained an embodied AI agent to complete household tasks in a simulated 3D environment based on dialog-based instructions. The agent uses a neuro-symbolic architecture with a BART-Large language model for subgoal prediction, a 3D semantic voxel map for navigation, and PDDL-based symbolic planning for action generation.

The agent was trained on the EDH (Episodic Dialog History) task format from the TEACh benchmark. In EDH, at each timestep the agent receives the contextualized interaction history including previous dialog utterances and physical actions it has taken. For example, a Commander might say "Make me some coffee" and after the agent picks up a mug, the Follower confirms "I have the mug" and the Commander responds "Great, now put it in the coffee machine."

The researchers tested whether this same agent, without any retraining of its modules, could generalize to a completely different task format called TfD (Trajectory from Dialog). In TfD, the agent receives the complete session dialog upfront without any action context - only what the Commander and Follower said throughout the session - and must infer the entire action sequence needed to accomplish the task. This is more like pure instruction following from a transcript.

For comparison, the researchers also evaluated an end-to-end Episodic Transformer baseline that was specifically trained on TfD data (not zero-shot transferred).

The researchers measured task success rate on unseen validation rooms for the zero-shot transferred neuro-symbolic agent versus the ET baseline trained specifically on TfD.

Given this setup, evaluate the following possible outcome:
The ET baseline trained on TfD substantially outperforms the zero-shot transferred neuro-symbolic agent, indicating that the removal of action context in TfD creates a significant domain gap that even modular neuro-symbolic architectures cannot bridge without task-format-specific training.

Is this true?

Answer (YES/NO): NO